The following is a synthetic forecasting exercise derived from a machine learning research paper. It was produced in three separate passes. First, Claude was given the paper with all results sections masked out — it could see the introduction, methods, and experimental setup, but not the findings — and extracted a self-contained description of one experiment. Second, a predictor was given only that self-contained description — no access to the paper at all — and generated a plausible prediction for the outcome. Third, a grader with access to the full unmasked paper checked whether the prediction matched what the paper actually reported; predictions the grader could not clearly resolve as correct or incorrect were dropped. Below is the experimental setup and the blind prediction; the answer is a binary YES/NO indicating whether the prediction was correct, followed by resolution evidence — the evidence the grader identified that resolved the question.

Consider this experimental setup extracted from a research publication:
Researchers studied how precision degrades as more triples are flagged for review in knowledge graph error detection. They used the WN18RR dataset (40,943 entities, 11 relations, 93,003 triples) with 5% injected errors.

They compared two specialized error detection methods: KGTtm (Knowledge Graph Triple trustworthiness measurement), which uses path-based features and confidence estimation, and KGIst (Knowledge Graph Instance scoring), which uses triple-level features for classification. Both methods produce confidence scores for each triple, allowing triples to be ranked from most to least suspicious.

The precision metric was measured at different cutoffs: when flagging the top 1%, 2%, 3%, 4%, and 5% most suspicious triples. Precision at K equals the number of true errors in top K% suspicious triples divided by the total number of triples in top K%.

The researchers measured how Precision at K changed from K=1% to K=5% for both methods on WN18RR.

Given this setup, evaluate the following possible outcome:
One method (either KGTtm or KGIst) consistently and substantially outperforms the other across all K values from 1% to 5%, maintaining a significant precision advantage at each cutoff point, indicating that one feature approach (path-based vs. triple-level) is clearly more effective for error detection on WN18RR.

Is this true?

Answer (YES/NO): NO